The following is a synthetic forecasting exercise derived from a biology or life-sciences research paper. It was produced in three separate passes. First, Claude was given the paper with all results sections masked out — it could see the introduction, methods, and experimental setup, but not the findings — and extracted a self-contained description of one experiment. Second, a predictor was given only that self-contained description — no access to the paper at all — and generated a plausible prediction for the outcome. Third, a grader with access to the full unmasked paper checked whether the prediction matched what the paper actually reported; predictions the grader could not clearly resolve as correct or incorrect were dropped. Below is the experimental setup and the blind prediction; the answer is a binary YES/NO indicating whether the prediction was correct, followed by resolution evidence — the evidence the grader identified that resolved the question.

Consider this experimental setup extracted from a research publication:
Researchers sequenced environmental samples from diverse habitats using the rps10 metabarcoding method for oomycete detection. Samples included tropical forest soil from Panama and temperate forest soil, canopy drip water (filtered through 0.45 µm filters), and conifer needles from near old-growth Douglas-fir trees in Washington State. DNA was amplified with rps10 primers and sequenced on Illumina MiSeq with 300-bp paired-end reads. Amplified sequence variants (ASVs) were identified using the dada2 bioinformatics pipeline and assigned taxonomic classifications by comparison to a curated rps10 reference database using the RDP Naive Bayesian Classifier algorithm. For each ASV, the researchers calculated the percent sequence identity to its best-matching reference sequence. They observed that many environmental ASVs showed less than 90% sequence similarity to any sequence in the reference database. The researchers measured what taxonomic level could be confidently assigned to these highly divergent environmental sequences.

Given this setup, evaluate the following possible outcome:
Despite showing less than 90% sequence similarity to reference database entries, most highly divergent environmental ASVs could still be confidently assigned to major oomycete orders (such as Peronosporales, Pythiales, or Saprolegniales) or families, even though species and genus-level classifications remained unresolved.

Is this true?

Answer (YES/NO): NO